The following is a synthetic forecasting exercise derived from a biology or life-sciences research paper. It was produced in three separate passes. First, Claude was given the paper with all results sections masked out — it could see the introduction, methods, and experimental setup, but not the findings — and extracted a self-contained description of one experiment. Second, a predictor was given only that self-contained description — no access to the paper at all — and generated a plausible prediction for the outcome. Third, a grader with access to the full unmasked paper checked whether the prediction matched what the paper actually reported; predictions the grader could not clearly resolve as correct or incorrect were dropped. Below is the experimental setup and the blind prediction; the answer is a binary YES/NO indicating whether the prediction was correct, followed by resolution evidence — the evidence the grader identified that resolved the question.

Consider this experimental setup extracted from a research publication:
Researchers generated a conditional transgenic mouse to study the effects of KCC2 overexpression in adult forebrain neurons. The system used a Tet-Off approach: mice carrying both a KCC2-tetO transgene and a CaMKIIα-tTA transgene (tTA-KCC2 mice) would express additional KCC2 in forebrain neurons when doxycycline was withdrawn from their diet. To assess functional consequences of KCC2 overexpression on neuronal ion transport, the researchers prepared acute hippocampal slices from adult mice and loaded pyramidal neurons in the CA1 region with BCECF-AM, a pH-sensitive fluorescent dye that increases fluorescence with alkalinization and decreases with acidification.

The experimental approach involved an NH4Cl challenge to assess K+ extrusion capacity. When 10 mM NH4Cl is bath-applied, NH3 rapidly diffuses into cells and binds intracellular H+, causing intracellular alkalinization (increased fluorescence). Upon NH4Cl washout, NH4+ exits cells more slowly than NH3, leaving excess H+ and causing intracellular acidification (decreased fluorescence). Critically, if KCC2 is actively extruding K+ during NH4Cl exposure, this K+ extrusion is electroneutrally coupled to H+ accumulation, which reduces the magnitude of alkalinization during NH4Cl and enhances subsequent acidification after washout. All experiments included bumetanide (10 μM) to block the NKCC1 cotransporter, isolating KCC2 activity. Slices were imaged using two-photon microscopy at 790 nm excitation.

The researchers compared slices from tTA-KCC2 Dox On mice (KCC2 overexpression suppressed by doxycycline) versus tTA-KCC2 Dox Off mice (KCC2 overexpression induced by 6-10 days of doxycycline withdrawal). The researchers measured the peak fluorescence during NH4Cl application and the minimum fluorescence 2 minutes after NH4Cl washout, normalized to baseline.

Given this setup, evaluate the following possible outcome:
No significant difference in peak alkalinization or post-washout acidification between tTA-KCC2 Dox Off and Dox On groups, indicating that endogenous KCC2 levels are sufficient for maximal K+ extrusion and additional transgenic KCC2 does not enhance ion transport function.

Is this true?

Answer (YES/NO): NO